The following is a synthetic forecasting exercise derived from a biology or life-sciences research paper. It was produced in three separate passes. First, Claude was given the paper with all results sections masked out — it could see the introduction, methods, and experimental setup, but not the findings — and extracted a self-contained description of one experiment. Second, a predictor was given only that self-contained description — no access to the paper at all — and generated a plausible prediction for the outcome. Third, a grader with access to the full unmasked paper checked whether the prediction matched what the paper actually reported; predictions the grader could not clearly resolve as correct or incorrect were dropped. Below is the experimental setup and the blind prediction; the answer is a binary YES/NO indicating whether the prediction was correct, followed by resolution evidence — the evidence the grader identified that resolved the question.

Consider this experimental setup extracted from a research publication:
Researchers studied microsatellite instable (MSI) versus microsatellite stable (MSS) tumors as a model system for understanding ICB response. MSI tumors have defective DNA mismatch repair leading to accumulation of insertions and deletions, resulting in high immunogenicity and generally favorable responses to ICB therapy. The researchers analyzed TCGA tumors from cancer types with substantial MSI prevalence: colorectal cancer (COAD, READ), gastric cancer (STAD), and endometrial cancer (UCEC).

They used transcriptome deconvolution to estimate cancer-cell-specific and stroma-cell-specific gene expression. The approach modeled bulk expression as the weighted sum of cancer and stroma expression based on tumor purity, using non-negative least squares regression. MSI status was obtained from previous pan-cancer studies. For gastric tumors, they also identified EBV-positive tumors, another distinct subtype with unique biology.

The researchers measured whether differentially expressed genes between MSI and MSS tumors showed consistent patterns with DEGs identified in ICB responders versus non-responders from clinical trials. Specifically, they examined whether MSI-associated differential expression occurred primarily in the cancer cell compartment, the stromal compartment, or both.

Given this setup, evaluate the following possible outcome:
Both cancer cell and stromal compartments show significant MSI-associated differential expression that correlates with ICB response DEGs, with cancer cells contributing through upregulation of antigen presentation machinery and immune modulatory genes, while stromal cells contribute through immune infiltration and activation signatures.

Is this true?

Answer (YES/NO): NO